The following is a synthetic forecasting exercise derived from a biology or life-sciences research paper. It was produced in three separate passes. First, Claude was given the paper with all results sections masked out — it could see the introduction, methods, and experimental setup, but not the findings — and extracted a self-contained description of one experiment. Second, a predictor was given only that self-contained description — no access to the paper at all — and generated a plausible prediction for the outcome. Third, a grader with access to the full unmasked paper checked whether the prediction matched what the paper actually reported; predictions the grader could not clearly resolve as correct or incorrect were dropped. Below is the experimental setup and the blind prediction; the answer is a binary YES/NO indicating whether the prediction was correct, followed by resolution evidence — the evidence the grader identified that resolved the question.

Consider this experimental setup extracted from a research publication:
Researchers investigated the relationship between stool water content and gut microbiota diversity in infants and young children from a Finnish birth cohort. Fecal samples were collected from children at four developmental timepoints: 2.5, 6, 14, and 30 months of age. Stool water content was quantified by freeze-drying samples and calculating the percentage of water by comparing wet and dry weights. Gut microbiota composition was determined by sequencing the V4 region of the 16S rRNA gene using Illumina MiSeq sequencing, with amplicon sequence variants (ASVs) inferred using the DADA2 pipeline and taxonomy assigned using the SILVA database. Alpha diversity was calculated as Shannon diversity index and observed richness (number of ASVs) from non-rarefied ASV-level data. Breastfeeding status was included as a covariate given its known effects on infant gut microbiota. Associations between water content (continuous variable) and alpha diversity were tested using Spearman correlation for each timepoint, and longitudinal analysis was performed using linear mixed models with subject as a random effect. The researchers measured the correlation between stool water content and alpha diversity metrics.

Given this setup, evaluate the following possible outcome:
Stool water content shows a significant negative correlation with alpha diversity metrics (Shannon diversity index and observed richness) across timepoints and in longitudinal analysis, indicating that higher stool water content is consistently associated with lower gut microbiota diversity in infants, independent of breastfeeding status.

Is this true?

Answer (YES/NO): NO